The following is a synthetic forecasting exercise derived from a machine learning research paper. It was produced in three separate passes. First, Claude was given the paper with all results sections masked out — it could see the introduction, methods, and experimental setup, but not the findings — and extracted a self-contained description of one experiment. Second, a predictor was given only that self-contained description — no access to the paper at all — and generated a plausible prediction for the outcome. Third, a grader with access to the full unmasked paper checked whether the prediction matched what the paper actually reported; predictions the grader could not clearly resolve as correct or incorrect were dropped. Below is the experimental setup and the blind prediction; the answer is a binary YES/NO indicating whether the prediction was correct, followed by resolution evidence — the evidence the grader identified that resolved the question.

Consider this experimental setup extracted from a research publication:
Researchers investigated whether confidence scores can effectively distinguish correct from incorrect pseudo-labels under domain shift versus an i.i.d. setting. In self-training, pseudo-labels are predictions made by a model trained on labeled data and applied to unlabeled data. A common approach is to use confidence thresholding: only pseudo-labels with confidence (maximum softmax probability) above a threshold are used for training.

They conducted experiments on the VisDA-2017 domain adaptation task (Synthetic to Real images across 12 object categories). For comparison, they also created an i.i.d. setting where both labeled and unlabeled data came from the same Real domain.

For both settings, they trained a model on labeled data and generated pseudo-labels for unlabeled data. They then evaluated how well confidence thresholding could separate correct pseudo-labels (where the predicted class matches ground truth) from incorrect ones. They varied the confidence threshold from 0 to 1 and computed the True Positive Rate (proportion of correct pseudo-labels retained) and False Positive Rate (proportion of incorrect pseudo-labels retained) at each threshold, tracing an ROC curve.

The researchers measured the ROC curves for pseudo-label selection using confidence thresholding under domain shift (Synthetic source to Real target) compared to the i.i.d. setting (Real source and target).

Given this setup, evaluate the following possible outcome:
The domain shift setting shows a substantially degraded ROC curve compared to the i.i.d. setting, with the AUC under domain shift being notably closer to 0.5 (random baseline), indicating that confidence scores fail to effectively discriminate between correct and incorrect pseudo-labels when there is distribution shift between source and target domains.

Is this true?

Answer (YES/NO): NO